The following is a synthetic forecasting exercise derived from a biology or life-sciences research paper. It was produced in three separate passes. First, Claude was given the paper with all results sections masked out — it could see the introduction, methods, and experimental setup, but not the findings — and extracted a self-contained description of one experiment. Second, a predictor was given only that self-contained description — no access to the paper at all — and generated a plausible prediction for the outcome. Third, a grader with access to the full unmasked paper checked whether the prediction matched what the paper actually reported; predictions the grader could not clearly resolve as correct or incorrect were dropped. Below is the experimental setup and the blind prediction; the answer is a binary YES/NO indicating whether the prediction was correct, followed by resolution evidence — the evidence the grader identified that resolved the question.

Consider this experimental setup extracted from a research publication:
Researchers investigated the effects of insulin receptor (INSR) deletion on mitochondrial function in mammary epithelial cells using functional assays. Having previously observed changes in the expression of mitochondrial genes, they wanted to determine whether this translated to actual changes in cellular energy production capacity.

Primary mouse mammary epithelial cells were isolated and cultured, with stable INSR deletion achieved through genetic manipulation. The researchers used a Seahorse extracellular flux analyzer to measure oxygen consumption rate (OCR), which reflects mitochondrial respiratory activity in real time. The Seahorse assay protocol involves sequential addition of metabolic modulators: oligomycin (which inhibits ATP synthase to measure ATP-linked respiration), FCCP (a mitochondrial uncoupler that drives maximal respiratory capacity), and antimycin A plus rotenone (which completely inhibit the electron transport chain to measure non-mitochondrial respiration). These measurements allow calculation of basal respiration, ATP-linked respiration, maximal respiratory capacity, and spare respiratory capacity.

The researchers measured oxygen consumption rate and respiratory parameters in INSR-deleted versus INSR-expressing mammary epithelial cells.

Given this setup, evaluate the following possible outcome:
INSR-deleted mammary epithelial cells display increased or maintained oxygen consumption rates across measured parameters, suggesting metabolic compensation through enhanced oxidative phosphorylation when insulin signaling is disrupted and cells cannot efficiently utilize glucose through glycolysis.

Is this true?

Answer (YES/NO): NO